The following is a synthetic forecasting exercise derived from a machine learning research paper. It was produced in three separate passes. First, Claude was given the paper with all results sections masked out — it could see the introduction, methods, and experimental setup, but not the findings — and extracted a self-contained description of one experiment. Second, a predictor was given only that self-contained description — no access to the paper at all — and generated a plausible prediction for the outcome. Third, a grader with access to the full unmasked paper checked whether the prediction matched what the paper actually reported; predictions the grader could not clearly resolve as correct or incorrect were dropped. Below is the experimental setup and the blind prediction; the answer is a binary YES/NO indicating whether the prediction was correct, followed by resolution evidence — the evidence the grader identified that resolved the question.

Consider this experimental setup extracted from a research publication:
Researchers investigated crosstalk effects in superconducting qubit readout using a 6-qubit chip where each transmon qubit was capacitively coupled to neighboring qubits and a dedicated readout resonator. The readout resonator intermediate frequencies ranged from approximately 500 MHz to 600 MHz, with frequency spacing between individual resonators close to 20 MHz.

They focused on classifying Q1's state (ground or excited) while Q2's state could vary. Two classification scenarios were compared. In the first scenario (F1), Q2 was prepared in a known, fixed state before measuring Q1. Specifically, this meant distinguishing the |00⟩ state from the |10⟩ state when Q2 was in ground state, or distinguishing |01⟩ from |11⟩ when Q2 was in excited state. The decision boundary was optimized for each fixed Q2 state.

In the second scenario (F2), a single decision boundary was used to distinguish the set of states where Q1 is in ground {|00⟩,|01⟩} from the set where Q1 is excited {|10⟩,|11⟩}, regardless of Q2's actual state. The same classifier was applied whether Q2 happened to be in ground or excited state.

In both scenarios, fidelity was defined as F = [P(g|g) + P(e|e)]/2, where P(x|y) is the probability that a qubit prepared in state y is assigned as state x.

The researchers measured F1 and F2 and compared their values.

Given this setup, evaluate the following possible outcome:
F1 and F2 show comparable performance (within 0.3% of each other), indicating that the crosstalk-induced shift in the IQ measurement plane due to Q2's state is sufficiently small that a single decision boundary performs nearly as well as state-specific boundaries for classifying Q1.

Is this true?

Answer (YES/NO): NO